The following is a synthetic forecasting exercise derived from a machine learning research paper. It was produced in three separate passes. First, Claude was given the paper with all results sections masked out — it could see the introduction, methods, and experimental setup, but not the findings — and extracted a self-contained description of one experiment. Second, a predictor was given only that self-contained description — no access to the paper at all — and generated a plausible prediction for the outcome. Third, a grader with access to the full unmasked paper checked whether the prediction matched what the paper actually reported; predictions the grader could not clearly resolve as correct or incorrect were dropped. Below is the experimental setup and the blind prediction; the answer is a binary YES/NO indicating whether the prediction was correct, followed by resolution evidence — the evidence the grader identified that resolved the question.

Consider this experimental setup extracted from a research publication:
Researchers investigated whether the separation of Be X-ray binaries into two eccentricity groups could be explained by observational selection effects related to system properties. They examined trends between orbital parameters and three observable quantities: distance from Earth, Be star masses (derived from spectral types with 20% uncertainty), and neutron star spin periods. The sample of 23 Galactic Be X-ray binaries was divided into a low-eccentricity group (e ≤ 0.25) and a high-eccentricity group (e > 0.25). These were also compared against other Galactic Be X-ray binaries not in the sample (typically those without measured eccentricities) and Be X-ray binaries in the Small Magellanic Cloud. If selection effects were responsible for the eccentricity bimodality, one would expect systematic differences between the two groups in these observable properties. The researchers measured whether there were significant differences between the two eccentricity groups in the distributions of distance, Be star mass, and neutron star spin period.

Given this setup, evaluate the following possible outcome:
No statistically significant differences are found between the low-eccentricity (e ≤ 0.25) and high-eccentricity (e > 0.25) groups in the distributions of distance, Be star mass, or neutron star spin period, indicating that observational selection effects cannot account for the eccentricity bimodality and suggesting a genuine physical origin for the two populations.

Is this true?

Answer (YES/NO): YES